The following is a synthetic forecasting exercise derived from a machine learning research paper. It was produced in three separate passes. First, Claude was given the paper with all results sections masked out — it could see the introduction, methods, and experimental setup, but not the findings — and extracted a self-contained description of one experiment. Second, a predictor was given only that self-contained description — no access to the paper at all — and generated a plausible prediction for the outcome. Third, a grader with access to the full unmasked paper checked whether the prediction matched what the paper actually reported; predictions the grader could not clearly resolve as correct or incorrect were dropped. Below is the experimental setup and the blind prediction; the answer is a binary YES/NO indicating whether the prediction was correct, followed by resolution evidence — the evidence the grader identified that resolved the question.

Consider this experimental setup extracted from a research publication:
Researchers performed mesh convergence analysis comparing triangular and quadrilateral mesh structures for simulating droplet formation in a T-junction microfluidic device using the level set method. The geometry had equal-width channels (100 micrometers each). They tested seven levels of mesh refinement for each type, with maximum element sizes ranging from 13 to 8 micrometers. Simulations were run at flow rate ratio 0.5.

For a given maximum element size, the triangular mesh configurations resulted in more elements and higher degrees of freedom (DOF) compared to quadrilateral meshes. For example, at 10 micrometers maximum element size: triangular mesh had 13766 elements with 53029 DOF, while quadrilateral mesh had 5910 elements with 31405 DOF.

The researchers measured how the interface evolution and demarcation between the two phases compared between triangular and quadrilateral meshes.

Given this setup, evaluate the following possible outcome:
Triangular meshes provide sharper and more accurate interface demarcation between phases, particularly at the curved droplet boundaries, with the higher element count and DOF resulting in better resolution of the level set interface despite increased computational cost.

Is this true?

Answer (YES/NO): YES